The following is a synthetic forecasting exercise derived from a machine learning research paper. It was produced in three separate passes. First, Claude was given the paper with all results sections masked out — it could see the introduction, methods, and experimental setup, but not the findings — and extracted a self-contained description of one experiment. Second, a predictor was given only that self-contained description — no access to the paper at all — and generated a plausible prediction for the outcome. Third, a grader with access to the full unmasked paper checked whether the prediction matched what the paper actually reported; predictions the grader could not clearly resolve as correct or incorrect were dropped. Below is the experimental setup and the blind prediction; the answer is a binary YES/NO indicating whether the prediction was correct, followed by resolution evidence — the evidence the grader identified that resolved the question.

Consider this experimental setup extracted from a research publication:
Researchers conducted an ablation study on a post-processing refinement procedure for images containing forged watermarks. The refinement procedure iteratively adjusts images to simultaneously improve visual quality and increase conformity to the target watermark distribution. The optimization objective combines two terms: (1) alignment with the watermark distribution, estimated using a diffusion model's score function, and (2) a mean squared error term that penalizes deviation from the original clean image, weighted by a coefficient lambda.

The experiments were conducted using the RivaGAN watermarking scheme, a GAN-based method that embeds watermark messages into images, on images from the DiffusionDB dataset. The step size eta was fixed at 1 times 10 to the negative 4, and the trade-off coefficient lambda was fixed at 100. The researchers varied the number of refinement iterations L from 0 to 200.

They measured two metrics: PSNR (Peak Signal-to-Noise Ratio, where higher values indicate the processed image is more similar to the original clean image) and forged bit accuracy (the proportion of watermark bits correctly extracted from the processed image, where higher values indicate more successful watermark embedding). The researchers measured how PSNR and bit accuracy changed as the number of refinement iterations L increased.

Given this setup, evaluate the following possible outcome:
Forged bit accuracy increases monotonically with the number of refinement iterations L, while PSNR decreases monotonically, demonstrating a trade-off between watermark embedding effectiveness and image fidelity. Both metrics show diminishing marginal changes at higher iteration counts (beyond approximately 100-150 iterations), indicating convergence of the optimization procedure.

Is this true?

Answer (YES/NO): NO